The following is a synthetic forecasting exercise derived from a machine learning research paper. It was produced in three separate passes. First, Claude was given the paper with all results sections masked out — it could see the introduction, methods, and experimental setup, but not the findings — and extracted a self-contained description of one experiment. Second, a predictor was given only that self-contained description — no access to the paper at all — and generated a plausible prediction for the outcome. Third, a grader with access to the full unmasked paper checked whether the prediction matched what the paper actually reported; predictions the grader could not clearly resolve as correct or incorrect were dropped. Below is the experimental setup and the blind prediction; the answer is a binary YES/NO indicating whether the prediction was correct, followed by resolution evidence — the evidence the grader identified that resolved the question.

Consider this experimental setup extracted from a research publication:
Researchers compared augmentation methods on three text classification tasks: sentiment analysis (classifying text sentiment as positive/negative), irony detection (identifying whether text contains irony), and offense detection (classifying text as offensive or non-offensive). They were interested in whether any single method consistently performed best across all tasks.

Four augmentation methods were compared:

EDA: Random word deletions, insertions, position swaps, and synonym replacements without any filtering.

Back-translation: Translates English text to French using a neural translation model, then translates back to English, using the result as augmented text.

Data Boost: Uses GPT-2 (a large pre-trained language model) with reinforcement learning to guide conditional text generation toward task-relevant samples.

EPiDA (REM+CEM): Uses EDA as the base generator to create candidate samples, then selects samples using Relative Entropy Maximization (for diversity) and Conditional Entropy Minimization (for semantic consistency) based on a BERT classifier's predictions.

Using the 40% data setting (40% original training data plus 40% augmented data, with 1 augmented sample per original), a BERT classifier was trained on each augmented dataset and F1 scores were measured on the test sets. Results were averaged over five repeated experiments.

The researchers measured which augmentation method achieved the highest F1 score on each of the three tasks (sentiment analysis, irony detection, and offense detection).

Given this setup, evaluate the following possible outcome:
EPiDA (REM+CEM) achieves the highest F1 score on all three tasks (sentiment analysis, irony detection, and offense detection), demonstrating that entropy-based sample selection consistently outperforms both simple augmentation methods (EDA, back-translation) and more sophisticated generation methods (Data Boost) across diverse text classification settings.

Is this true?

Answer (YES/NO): NO